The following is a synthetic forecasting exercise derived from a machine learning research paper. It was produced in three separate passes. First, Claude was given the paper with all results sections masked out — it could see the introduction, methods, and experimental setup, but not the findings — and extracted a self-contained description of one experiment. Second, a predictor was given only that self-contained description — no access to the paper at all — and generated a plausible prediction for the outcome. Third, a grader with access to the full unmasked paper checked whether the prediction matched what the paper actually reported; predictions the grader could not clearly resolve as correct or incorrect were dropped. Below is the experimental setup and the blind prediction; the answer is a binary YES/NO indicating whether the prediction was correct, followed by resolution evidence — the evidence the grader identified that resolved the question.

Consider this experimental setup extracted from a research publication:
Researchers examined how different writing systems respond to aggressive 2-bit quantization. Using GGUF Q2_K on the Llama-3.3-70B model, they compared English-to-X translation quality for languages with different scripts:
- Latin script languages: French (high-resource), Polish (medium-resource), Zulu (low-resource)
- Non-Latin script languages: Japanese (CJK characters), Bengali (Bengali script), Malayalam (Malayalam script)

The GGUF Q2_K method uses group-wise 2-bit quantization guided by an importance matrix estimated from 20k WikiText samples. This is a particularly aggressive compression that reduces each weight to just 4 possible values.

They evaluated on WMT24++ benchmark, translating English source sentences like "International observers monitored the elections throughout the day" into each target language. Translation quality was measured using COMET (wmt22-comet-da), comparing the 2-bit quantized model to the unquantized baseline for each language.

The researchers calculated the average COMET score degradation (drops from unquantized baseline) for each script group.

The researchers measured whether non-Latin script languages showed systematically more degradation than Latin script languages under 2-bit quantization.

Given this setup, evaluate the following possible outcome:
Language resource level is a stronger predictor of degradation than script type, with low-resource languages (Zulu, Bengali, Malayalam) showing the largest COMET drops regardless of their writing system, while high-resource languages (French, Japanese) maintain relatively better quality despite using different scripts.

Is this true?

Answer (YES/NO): YES